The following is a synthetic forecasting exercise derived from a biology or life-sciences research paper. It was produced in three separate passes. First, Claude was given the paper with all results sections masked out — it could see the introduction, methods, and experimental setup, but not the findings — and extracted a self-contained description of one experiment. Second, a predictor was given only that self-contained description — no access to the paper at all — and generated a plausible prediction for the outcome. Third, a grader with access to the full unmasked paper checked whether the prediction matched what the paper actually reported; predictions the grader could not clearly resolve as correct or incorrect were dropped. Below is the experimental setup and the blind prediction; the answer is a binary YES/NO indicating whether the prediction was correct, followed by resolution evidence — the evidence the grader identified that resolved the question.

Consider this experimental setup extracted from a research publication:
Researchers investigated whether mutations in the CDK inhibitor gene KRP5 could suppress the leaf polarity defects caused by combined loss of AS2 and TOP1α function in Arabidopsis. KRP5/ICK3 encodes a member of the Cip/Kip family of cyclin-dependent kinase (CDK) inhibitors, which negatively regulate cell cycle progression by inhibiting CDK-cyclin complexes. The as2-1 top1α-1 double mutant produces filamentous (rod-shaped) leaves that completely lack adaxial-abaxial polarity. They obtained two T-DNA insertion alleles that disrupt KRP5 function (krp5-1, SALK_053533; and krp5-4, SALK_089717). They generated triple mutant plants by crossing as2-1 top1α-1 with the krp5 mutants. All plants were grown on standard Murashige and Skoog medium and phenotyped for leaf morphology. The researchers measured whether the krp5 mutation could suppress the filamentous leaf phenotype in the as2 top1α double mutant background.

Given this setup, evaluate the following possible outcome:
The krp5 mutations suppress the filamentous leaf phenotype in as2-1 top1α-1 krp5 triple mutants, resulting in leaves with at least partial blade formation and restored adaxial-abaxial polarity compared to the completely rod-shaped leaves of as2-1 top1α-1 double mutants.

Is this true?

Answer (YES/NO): YES